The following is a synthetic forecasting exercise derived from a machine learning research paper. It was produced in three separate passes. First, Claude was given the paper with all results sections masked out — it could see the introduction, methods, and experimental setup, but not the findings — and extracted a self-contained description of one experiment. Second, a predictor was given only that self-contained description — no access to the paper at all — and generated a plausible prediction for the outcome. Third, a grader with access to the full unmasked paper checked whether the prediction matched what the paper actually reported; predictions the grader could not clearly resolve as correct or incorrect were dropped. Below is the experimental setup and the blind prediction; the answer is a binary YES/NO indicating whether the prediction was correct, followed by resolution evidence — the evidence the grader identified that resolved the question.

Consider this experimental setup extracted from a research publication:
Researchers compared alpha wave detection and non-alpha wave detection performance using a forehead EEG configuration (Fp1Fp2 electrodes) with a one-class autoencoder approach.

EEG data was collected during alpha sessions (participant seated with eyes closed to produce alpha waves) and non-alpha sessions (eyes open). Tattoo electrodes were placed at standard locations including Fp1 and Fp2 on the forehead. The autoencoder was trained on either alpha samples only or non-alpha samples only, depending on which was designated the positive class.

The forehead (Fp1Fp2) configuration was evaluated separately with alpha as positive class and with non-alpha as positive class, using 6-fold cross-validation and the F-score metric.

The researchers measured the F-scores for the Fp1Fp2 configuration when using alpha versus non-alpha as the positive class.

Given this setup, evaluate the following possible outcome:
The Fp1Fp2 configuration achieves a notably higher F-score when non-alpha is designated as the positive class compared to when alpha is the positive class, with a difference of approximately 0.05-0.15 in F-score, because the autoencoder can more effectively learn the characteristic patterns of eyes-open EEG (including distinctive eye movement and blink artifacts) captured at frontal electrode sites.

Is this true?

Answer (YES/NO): NO